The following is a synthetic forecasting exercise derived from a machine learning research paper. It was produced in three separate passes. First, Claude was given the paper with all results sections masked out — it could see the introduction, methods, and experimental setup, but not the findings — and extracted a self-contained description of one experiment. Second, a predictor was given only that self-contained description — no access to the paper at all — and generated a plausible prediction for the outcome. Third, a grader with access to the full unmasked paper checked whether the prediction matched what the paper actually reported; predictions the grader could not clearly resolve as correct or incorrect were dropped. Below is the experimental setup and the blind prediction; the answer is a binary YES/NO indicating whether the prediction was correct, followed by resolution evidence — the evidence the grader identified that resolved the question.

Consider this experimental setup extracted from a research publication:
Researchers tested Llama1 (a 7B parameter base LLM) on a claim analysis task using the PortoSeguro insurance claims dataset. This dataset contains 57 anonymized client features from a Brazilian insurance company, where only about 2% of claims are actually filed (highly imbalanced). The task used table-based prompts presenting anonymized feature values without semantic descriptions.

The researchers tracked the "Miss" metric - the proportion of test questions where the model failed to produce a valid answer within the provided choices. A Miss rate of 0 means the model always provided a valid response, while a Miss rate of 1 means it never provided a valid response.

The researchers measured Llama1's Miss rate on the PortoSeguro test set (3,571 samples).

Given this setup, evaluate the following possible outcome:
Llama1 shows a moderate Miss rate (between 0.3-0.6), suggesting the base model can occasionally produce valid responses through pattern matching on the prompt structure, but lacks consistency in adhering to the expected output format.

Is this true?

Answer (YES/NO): NO